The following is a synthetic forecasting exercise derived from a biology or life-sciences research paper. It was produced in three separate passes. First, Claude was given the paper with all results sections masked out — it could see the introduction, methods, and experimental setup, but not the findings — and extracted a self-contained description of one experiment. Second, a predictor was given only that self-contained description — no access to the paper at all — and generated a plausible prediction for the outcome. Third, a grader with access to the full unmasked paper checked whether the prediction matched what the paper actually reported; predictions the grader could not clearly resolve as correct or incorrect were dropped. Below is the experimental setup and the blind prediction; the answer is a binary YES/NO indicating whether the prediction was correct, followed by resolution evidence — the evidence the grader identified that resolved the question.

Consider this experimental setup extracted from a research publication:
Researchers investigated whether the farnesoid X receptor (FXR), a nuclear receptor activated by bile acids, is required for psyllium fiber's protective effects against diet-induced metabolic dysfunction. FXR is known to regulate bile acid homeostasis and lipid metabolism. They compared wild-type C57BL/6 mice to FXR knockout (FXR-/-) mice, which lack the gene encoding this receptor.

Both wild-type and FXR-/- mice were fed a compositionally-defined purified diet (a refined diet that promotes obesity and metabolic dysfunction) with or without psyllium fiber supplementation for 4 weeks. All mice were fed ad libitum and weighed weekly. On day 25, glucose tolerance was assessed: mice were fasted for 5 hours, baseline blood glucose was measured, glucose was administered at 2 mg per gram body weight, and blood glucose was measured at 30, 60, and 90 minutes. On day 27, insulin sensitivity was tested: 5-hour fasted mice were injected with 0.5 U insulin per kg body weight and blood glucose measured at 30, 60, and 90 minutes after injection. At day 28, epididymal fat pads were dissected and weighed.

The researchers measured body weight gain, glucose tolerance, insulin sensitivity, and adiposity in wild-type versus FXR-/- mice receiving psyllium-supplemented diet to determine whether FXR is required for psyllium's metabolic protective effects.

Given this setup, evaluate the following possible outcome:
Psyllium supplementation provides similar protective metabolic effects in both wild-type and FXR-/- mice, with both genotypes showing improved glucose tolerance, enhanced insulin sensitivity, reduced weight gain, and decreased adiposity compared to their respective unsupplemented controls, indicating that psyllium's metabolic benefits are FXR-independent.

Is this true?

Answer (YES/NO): YES